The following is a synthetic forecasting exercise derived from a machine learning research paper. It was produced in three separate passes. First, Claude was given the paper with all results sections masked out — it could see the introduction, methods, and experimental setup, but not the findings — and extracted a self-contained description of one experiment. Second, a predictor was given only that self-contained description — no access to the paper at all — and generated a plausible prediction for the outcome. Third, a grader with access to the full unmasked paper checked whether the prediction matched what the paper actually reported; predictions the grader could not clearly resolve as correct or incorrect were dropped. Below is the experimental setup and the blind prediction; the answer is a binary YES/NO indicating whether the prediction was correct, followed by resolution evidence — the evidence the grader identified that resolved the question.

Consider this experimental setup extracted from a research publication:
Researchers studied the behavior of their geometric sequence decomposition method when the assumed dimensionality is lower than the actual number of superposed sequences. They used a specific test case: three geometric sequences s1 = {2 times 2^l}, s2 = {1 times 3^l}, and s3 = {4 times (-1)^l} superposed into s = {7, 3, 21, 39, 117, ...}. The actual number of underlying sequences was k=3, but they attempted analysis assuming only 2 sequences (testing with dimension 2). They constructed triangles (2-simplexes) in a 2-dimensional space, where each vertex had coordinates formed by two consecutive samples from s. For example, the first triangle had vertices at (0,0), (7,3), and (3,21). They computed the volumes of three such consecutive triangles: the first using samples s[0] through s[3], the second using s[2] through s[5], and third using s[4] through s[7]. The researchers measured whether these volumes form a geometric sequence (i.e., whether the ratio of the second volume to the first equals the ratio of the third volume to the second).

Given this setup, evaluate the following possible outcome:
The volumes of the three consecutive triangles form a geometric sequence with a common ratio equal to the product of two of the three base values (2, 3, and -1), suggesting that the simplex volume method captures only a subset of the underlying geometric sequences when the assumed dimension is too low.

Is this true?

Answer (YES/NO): NO